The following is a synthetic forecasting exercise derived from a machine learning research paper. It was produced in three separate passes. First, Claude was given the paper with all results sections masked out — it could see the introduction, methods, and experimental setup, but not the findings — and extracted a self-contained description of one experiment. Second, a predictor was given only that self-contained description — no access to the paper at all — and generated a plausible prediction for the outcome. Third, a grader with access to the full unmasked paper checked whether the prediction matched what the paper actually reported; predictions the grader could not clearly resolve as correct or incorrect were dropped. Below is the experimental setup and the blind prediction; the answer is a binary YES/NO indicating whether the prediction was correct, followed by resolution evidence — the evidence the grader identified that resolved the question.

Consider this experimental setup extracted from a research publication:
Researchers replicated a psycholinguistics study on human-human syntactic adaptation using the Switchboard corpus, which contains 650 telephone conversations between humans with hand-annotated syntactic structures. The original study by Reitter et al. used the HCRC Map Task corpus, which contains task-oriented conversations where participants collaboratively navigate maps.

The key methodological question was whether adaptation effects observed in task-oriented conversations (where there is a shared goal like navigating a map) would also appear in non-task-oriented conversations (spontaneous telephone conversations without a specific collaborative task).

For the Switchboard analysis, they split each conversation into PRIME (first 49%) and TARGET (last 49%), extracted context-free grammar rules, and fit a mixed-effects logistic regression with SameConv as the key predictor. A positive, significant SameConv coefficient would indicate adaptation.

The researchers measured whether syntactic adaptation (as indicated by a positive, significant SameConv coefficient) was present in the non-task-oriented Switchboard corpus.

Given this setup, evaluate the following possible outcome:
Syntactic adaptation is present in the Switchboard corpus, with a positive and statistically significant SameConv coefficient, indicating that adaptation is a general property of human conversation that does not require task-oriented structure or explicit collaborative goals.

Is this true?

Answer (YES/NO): YES